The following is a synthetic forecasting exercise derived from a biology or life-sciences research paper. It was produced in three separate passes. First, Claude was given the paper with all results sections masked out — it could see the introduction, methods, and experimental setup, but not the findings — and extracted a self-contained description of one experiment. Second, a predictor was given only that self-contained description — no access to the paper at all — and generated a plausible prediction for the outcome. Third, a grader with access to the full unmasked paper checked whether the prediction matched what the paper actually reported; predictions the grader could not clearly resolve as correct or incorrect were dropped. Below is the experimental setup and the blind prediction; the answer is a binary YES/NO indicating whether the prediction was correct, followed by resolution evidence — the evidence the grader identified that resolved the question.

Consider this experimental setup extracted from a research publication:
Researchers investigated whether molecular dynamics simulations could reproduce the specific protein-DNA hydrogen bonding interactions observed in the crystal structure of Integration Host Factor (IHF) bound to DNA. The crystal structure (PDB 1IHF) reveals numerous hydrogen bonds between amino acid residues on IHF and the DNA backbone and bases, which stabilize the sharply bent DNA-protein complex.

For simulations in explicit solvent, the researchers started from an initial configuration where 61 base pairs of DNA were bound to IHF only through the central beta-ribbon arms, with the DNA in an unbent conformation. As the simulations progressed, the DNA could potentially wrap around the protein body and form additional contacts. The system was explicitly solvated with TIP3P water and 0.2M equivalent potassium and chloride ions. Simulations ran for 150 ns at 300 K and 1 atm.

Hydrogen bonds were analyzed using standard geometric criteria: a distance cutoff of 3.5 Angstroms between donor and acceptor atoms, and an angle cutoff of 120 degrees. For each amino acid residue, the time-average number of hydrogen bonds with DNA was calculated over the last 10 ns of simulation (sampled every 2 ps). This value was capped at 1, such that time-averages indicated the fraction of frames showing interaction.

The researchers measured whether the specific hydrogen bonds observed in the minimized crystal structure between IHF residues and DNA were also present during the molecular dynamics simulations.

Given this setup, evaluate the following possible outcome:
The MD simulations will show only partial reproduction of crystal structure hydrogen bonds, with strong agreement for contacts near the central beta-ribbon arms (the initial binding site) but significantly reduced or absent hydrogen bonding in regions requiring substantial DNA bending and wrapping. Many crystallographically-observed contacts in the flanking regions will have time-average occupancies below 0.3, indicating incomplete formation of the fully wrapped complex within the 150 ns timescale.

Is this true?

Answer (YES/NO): NO